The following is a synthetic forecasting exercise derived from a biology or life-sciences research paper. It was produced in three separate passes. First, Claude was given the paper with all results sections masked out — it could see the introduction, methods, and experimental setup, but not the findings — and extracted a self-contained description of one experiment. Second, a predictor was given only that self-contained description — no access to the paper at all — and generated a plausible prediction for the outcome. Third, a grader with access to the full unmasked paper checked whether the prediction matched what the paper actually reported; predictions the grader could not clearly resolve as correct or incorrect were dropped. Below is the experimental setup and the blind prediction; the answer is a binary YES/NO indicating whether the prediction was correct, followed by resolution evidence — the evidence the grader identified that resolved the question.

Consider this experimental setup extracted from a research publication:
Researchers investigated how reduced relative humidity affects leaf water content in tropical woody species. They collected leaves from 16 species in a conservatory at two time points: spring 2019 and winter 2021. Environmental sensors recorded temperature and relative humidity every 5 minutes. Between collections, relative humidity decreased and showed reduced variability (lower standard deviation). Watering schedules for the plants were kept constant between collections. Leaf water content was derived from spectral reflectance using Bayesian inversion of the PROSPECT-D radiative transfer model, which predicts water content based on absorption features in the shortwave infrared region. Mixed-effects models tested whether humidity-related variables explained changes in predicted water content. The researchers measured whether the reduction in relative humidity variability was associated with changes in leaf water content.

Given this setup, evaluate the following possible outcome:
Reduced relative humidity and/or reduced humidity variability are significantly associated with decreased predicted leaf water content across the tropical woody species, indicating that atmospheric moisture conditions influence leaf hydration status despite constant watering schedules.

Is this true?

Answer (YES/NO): YES